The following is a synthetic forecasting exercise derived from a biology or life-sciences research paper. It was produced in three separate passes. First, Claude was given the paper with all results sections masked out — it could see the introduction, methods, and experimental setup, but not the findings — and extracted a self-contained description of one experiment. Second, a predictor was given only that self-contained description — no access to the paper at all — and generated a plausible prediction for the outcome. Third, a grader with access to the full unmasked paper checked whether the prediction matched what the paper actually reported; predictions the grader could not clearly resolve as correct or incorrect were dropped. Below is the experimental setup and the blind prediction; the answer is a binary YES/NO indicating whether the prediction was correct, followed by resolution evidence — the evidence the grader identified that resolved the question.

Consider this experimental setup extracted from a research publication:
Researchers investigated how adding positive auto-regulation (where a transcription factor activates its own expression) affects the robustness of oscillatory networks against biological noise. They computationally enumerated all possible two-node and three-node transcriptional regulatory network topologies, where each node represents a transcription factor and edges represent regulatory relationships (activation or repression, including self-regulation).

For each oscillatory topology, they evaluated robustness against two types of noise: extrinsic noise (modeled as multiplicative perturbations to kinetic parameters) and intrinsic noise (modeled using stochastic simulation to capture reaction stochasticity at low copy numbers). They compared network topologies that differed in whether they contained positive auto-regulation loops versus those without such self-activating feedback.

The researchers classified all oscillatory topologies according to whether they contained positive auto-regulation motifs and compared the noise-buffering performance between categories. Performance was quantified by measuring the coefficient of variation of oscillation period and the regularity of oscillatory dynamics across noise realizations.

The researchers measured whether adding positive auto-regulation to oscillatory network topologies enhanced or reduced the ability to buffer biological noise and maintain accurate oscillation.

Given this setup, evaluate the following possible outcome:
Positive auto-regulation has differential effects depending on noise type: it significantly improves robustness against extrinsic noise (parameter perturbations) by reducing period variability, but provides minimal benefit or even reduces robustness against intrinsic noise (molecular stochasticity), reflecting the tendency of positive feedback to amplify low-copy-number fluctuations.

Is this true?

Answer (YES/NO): NO